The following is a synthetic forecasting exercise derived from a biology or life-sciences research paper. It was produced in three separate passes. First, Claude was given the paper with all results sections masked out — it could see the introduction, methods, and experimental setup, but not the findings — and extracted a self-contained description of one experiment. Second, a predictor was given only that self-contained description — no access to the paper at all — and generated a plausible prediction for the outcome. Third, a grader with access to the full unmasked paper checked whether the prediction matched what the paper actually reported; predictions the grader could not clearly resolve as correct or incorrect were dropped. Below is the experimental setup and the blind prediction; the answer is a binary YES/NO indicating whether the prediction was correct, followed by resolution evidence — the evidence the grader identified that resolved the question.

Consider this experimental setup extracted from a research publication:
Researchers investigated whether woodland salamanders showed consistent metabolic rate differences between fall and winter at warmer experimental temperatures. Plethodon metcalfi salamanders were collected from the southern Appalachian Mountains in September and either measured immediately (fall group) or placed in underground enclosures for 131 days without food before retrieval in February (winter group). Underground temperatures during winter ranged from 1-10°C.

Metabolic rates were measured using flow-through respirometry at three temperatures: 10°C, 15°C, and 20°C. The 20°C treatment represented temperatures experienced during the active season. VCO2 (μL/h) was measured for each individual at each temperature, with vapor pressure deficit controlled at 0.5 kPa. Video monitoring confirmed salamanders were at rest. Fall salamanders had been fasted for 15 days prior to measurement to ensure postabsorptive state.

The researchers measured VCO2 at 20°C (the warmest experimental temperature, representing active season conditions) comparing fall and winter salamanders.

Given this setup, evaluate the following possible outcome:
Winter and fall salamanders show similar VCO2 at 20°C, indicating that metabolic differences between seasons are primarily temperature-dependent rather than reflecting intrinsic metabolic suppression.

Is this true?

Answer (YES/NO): NO